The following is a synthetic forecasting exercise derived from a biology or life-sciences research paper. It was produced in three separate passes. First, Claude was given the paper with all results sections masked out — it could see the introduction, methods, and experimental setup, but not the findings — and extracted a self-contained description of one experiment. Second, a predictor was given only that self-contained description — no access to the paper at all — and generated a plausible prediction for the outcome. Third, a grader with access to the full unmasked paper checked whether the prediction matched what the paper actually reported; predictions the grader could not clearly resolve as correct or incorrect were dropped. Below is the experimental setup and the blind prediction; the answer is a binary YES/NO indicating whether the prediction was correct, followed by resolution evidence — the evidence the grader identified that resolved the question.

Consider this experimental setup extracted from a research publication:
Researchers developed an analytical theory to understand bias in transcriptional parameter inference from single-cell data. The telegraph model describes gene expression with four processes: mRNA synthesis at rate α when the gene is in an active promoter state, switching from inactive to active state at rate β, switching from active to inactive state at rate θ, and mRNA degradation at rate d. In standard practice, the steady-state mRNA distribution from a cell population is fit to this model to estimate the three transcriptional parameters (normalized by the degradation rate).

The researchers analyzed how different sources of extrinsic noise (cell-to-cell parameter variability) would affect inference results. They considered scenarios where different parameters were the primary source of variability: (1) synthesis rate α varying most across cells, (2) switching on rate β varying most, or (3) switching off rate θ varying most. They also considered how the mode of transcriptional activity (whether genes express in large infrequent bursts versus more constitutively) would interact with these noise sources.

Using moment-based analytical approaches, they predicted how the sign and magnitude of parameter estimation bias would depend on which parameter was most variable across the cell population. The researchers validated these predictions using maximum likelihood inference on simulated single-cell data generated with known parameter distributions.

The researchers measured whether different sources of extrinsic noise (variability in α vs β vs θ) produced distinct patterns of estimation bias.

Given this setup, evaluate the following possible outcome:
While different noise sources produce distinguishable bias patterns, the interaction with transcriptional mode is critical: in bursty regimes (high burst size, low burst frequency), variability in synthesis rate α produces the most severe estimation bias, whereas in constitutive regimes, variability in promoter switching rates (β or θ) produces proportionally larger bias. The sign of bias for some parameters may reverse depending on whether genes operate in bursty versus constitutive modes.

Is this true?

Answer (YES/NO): NO